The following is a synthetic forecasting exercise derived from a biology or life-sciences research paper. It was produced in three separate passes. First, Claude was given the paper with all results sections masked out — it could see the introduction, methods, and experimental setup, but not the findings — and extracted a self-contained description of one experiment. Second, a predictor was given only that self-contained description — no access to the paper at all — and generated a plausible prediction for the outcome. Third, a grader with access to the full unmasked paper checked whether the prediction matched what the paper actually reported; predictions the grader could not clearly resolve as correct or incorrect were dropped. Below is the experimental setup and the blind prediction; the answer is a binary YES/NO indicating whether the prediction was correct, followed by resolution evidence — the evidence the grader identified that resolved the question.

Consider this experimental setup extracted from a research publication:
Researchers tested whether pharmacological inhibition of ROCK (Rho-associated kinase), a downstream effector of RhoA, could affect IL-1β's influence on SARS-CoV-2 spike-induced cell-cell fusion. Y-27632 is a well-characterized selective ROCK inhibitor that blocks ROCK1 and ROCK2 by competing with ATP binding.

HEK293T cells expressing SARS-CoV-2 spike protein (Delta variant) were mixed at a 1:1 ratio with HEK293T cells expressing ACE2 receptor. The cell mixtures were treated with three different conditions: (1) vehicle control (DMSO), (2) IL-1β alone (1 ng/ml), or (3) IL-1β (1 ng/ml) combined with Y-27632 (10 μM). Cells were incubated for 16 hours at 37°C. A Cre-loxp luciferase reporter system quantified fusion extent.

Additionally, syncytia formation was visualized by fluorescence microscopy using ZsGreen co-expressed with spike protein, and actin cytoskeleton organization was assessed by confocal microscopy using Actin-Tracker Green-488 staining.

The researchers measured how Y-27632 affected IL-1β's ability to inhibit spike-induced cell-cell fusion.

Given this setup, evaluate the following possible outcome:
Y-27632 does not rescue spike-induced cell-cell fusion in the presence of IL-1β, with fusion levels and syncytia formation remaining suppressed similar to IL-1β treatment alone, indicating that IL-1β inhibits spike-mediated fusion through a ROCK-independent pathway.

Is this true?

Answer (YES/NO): NO